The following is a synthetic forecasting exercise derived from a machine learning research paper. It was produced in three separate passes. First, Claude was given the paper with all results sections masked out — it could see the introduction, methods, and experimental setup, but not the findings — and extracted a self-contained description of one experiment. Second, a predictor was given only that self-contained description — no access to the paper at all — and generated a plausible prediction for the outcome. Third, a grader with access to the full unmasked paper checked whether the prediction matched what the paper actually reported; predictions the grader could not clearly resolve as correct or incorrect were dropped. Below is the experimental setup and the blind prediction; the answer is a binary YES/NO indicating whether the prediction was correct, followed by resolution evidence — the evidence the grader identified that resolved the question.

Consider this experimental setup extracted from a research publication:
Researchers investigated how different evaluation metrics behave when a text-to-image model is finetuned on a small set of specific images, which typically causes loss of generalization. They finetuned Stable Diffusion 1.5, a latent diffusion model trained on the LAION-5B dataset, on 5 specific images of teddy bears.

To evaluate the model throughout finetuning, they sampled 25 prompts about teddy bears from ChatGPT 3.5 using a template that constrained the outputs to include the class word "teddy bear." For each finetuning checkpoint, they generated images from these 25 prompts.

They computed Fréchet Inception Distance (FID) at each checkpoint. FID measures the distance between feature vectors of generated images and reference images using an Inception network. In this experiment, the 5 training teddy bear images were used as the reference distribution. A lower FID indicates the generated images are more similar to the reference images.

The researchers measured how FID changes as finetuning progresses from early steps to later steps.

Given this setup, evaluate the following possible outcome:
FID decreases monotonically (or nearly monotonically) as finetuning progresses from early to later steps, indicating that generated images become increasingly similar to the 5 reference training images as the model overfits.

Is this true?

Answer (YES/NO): NO